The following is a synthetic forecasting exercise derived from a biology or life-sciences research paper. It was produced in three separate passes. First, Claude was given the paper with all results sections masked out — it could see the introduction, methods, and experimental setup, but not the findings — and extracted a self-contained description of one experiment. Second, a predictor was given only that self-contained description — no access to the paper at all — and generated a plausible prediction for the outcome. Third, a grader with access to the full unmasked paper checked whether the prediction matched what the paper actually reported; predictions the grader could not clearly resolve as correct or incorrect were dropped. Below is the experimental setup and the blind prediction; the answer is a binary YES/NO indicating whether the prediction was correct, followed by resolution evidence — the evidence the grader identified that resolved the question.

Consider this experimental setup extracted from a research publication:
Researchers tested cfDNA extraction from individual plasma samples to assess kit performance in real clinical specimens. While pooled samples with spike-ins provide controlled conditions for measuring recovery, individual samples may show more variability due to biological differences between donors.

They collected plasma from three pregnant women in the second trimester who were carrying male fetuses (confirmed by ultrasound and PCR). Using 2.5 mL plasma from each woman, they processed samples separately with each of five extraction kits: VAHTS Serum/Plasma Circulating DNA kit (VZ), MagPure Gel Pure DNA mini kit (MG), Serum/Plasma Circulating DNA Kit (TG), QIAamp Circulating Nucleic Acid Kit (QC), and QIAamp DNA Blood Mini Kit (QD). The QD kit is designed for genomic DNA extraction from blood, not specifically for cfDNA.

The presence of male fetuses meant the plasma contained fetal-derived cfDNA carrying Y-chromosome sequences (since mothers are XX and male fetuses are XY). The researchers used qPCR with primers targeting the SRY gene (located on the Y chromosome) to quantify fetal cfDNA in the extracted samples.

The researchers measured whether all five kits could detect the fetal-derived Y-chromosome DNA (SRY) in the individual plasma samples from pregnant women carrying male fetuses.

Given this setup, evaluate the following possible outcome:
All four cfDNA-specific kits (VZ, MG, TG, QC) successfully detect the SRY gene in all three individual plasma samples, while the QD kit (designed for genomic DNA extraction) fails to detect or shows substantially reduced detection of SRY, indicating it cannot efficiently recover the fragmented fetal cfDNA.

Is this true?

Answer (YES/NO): NO